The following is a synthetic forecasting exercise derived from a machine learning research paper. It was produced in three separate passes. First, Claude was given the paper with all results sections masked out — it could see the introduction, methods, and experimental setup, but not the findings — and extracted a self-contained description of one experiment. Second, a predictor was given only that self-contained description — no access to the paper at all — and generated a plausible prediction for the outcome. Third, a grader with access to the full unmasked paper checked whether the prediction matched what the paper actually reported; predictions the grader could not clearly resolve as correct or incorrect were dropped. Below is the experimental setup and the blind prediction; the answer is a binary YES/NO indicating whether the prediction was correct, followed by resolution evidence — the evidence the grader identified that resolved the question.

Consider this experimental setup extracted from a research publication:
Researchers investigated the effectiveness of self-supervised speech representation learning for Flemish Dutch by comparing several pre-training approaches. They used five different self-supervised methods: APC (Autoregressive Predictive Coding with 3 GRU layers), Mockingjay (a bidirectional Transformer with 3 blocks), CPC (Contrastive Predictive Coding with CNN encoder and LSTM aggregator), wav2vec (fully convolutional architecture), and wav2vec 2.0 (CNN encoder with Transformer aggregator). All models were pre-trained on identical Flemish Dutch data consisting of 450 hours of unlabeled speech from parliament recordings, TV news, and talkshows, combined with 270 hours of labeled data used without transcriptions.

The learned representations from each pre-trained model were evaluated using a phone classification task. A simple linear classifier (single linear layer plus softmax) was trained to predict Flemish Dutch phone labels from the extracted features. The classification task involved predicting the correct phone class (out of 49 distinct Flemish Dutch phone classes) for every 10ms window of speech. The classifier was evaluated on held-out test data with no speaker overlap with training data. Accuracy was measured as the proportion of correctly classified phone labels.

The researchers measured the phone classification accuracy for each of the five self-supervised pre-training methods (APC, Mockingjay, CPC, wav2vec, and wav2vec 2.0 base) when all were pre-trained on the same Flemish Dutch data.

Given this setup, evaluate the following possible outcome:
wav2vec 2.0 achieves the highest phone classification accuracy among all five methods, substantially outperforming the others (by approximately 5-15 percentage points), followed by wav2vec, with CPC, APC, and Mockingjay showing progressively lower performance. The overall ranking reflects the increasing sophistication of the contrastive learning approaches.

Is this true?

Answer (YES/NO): NO